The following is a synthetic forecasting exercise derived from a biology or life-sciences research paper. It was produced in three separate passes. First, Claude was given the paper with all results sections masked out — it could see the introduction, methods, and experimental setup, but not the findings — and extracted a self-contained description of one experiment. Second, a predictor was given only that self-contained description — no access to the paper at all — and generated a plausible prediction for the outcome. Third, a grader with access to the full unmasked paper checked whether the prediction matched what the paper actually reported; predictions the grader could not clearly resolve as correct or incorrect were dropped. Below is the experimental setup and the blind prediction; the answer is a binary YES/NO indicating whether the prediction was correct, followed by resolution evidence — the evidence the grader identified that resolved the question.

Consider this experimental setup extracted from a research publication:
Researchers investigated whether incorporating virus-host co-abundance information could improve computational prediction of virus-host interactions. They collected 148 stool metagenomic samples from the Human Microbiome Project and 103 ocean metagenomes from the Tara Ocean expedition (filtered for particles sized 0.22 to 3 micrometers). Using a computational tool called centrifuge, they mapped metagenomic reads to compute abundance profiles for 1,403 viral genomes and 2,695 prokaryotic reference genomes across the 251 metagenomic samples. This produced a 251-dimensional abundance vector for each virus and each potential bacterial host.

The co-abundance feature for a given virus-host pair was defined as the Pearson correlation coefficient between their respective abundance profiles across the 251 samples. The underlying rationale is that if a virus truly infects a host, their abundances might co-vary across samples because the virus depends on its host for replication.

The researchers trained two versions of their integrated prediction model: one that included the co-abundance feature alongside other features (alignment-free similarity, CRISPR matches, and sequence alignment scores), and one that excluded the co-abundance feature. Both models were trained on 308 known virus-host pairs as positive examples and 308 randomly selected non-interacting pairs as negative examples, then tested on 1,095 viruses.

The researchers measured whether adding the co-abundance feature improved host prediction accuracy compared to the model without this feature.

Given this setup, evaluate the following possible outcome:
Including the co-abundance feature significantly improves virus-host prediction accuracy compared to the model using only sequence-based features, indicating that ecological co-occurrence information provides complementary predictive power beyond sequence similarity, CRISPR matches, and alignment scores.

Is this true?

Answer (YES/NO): NO